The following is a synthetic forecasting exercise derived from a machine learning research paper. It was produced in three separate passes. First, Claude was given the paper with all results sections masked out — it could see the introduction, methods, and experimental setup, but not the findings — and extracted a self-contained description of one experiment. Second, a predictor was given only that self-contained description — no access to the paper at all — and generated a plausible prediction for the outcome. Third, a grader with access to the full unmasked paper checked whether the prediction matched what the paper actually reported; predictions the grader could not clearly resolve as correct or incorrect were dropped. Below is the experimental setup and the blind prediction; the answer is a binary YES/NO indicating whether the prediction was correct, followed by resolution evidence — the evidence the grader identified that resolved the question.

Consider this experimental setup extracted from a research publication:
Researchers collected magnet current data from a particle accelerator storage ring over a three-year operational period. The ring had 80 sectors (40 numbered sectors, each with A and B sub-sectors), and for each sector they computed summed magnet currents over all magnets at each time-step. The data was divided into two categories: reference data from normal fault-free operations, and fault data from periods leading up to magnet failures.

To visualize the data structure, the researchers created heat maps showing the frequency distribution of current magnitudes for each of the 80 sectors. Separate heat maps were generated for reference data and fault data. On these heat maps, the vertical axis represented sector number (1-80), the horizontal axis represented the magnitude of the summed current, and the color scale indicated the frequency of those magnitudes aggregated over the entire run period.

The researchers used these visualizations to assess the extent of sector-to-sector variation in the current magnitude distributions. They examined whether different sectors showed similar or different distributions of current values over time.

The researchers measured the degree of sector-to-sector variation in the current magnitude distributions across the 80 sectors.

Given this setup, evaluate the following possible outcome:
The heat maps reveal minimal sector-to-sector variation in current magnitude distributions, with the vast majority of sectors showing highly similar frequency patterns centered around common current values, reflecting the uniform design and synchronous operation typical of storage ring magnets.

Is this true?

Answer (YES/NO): YES